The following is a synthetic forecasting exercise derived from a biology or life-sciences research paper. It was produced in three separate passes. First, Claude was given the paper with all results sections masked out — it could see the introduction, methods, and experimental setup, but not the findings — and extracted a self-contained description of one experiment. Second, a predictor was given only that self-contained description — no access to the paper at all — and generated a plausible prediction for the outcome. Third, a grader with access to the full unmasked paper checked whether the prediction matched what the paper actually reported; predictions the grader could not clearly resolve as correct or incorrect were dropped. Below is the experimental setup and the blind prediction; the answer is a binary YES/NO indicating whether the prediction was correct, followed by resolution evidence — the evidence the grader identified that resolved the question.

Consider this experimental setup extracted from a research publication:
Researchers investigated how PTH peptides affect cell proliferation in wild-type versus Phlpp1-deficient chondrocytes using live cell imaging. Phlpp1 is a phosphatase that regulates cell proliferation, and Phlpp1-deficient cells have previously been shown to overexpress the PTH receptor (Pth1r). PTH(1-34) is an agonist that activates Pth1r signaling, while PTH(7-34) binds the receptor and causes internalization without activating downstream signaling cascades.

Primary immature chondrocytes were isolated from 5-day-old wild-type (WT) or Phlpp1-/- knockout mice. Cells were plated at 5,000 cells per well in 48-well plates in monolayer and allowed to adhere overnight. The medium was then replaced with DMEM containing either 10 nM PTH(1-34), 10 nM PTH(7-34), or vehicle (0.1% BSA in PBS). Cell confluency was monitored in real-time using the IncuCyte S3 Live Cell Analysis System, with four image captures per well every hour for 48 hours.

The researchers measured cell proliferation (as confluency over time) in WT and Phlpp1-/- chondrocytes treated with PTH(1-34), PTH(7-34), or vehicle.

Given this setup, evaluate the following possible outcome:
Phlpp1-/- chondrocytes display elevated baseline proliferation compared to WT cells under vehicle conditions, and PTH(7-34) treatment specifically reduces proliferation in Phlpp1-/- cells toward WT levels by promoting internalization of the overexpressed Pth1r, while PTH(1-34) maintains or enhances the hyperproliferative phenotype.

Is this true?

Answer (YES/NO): YES